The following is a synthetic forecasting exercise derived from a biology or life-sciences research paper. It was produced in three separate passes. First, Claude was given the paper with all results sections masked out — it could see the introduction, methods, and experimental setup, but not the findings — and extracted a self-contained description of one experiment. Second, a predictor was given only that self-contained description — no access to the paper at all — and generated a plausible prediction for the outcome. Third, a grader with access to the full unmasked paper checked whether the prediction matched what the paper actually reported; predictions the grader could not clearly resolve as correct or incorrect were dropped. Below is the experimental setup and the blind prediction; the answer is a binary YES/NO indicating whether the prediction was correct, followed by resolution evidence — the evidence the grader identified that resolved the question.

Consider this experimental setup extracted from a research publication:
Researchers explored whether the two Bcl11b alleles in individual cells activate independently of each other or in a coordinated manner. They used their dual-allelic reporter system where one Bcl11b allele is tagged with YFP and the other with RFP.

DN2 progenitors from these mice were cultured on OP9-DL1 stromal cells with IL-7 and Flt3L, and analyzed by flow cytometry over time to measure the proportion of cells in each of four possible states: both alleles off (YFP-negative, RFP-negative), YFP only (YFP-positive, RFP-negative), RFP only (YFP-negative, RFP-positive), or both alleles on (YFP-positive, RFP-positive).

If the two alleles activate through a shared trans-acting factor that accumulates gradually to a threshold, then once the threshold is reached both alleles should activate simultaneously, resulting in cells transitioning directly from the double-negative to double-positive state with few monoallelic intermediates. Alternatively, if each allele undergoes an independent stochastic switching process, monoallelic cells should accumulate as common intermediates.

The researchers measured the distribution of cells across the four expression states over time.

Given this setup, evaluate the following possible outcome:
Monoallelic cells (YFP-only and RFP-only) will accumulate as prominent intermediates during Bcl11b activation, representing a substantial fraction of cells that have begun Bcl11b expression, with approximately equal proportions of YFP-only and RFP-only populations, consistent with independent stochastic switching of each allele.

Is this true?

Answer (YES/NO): YES